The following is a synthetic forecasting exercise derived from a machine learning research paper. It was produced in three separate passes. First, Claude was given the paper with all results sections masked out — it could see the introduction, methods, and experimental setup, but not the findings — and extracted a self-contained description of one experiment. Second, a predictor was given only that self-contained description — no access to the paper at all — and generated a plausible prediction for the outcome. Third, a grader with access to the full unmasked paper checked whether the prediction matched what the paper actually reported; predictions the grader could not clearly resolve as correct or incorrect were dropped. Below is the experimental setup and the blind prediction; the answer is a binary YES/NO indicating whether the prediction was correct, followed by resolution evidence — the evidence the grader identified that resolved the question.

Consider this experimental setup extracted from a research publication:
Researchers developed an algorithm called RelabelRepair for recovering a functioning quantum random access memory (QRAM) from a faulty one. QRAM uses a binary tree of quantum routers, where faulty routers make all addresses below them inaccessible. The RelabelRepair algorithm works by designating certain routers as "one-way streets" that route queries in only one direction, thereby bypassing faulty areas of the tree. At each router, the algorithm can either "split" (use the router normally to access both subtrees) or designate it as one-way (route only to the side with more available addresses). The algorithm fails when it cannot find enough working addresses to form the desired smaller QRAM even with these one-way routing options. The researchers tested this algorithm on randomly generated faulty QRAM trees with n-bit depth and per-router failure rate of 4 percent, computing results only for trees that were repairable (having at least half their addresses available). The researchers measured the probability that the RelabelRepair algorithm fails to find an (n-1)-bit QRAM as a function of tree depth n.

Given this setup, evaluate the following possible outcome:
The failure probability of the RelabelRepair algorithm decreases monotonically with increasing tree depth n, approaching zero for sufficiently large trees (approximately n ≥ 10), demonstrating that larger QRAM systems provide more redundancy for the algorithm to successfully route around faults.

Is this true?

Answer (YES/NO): NO